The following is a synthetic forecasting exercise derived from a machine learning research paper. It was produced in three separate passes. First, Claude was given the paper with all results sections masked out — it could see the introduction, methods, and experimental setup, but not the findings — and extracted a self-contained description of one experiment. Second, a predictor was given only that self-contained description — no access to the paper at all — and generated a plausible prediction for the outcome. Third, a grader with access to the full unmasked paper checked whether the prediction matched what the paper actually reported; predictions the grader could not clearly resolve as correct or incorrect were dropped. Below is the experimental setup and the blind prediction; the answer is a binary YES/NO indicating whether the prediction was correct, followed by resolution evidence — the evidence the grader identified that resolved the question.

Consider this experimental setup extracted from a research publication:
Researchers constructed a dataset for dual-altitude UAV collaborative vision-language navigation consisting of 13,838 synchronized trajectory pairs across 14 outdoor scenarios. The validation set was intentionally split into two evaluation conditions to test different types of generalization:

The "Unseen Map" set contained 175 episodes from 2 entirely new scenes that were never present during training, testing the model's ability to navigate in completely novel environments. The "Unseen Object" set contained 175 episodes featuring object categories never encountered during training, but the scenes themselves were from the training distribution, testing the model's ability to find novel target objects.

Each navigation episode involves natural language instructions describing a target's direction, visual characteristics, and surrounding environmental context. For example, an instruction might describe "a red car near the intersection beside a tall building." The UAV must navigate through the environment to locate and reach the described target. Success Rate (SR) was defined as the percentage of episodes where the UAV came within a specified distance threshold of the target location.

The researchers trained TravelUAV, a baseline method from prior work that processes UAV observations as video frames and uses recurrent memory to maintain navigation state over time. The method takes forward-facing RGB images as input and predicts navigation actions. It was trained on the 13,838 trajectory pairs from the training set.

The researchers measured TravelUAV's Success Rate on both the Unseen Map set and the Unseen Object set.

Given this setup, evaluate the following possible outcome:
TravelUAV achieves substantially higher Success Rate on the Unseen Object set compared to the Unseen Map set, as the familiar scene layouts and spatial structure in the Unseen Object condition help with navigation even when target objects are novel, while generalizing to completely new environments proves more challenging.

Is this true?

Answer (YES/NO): NO